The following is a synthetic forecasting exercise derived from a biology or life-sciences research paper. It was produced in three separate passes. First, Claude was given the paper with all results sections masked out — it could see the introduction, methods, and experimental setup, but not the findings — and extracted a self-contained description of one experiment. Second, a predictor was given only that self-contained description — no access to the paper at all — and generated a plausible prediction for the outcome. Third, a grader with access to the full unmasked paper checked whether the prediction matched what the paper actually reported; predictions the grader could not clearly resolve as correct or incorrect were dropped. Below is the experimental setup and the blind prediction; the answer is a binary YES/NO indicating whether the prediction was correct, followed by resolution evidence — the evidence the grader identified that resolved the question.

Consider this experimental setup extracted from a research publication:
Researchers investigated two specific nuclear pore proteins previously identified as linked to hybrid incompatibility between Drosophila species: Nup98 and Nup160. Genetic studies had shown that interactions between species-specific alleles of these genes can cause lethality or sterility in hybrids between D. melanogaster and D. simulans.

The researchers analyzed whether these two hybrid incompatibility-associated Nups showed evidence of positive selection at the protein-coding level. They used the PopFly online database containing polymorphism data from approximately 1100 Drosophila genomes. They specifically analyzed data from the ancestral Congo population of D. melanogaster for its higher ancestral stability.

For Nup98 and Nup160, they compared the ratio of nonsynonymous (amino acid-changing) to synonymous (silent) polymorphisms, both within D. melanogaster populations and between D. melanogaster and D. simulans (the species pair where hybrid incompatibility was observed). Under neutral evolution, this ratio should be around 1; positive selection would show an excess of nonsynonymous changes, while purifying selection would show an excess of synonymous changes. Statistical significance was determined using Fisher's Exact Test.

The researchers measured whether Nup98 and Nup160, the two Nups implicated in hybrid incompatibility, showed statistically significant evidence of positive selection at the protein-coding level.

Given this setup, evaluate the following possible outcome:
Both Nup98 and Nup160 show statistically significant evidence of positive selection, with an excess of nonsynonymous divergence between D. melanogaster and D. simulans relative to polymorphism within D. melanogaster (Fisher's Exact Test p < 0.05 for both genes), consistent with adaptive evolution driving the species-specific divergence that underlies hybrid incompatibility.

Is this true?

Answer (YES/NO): NO